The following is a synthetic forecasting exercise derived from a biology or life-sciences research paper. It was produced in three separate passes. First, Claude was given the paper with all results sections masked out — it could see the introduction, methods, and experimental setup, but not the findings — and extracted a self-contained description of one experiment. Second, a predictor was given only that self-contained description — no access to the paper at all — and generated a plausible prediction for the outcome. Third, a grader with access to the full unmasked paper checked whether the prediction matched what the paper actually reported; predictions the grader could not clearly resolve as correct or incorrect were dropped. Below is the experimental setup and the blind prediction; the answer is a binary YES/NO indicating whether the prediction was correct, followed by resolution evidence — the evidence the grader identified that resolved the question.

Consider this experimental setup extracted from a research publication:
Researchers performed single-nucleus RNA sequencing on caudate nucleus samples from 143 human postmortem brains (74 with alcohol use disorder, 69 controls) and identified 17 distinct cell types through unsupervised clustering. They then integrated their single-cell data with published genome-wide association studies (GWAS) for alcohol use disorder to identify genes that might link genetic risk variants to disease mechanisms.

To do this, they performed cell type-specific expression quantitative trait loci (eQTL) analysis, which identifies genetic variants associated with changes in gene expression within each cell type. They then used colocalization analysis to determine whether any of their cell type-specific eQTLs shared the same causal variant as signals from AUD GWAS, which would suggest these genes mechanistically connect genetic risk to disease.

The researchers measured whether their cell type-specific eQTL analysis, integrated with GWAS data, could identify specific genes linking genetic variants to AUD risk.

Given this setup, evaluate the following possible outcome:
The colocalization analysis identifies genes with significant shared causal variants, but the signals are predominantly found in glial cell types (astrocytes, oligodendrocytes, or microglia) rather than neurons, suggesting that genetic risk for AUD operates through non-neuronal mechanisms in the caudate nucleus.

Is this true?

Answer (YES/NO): NO